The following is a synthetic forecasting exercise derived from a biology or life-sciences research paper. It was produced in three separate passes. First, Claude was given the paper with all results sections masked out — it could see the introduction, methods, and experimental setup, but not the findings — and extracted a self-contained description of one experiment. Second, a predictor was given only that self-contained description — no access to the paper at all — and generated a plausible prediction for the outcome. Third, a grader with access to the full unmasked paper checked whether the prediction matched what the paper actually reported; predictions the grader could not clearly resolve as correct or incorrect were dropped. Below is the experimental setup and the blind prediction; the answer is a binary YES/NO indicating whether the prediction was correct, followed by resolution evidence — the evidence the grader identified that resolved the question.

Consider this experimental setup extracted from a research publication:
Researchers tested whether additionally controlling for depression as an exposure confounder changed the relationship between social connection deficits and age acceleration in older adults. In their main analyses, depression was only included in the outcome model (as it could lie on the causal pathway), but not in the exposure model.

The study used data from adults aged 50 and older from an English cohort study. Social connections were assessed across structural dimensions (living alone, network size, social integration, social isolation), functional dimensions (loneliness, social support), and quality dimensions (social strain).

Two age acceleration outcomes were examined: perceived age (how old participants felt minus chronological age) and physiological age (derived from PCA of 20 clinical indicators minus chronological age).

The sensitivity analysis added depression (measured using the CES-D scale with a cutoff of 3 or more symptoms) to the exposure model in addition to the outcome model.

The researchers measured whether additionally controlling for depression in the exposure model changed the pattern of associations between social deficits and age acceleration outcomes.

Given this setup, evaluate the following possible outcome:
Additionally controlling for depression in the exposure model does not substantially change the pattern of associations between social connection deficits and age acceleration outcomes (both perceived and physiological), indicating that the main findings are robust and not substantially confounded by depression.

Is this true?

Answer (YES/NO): YES